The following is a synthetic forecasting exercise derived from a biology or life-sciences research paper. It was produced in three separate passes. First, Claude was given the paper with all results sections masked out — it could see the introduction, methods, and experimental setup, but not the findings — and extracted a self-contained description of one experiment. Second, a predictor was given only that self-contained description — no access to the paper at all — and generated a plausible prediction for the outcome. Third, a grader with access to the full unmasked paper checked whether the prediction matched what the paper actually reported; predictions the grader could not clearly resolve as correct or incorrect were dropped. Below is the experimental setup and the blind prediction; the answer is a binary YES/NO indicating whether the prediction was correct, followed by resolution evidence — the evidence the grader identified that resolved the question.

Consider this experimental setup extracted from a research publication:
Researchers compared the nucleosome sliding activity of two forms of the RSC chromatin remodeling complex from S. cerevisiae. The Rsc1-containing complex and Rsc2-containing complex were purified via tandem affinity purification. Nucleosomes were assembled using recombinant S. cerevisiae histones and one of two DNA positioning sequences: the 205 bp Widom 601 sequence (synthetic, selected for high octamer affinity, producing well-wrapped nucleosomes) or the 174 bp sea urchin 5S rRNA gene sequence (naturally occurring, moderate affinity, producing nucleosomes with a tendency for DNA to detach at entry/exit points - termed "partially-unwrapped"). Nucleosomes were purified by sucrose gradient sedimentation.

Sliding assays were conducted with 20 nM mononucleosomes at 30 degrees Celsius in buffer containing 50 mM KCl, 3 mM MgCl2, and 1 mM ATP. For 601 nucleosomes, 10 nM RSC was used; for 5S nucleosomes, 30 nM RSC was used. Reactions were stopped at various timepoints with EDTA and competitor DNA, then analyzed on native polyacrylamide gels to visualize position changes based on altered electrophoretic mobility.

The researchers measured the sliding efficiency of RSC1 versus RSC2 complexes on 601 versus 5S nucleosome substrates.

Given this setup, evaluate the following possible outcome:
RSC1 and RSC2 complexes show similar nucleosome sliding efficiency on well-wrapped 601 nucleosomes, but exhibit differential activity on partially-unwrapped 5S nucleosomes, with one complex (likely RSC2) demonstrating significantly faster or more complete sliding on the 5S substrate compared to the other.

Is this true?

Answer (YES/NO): NO